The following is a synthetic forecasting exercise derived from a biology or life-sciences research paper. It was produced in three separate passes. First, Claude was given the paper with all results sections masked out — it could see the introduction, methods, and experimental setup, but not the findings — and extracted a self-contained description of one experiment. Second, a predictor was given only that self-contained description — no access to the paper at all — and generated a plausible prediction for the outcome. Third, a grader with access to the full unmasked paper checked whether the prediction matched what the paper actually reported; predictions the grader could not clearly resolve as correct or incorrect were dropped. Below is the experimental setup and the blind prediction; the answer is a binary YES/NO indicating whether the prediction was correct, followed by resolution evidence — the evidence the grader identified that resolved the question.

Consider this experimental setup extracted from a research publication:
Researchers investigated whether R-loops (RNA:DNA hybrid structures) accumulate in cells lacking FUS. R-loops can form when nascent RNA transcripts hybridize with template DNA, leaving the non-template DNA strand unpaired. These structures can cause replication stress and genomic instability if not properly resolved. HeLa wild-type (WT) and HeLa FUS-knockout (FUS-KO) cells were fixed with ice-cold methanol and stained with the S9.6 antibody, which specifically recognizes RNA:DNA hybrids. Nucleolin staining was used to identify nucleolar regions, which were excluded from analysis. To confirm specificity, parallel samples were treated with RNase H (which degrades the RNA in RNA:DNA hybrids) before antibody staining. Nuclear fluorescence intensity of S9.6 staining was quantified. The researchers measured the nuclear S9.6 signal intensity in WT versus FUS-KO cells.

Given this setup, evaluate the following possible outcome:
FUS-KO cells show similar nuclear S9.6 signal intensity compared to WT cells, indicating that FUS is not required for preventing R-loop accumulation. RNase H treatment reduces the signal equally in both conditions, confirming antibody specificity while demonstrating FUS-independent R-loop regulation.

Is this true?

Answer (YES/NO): NO